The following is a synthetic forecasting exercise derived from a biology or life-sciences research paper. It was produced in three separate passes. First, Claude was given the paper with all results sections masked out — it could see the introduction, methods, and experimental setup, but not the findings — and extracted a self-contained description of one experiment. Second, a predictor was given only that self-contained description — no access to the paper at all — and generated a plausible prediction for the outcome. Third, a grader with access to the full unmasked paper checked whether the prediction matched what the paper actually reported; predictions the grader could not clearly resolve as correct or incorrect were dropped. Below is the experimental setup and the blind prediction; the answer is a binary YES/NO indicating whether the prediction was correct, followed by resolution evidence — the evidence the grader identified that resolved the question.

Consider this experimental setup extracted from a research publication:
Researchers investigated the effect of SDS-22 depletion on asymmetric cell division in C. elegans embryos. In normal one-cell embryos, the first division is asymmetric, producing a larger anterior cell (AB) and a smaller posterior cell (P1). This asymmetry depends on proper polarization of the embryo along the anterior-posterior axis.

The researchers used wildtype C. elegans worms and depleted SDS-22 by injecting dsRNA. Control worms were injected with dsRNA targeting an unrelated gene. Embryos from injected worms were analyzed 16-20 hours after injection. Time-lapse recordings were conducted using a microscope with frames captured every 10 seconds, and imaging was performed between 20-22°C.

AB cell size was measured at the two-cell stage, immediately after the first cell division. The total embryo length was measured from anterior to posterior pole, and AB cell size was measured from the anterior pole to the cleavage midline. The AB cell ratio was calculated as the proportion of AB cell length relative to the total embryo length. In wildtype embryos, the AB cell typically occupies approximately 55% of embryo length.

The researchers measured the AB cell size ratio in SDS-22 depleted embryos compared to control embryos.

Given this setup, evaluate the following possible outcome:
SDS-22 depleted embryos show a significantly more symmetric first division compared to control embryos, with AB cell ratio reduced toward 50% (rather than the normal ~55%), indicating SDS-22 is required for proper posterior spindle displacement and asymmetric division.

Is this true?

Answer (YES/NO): NO